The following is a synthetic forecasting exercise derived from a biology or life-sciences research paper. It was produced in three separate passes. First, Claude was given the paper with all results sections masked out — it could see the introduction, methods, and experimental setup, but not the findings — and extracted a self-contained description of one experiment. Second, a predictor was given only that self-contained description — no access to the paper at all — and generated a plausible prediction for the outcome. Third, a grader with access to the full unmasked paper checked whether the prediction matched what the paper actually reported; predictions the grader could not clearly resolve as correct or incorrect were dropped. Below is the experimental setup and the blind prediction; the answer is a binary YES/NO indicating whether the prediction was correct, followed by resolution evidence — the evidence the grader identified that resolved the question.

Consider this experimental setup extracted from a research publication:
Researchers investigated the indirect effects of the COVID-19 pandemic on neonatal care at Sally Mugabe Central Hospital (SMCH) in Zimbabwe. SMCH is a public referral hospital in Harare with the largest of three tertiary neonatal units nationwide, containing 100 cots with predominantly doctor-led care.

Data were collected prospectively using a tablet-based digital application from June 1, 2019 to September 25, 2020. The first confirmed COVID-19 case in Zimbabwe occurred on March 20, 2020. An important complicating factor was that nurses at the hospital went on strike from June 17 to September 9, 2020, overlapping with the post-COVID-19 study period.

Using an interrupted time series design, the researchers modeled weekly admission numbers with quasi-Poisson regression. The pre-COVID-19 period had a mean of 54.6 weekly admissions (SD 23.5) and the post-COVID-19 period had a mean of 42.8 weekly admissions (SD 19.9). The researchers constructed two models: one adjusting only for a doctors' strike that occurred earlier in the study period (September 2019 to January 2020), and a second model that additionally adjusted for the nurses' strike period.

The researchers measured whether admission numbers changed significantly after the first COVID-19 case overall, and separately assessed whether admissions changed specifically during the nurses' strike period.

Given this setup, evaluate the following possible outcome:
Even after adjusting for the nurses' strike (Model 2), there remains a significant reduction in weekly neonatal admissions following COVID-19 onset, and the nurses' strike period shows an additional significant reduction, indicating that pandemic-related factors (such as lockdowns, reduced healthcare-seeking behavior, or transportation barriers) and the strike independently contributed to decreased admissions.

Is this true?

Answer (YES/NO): NO